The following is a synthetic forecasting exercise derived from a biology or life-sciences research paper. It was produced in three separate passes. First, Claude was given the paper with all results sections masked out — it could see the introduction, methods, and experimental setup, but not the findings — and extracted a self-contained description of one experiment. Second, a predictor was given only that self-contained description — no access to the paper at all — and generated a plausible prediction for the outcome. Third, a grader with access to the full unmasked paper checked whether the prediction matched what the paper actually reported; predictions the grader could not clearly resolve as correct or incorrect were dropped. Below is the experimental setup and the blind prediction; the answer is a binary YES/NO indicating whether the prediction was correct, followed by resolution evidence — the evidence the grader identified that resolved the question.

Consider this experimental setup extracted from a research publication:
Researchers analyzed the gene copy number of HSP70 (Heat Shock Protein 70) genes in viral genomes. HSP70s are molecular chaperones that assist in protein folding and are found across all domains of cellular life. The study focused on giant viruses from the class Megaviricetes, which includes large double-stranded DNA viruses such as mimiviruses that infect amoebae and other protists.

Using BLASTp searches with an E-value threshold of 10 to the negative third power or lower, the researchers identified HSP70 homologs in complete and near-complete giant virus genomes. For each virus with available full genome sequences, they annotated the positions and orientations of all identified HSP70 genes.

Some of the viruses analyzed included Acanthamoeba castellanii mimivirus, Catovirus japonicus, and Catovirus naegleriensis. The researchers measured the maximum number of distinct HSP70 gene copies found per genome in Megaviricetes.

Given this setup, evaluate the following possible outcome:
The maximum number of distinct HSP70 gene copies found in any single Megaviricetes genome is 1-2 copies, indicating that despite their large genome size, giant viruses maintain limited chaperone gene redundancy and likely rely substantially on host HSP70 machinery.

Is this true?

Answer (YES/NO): NO